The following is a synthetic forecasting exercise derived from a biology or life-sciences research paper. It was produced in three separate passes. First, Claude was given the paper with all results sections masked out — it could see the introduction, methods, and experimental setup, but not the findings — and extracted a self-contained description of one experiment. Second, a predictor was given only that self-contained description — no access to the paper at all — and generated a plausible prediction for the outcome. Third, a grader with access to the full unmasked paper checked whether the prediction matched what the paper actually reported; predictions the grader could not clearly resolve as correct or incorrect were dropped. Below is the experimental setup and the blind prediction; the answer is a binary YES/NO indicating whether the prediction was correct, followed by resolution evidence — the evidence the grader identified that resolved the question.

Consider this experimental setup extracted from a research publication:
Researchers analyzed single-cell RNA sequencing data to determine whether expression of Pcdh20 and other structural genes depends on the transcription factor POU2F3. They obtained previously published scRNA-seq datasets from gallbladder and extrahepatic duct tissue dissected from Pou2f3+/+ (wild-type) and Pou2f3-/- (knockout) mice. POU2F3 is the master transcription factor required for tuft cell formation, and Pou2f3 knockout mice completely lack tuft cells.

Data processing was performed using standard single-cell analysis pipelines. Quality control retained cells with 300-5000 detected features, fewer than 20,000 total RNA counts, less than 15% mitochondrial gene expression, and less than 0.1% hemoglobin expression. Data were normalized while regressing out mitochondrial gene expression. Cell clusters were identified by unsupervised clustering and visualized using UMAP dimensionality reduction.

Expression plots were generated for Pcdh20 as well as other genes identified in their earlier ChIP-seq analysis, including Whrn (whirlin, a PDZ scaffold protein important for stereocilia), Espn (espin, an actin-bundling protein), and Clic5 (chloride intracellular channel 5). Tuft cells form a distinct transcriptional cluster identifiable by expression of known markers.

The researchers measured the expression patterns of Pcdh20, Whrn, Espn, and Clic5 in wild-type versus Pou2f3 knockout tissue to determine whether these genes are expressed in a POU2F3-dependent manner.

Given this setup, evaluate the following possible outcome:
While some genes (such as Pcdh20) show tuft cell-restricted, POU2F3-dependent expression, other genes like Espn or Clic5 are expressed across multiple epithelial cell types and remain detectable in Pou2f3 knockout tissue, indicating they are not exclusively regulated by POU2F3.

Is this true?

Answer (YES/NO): NO